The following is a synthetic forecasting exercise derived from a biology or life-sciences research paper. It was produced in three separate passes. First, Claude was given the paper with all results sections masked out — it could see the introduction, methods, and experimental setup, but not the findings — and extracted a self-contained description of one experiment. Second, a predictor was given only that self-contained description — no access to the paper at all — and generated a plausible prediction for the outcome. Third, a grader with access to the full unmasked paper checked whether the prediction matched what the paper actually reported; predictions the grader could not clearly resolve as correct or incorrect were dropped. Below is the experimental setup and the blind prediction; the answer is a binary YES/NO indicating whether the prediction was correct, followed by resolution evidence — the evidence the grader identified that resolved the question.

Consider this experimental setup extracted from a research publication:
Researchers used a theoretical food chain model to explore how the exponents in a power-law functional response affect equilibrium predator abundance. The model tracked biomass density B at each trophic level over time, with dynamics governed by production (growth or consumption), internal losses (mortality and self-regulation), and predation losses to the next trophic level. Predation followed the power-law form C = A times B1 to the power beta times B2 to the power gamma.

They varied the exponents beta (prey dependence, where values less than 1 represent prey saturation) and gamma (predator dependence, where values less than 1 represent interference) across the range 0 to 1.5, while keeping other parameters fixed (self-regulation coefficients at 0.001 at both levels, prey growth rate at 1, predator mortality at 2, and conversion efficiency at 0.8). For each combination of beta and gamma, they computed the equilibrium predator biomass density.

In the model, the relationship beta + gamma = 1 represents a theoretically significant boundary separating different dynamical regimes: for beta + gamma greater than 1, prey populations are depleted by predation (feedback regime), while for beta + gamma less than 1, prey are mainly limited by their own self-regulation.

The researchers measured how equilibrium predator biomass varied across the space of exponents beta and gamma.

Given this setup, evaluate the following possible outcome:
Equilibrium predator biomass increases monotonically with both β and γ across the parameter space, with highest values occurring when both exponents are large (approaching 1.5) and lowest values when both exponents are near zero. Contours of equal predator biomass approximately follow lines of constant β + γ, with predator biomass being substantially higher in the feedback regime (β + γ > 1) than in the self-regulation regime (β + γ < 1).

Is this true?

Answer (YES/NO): NO